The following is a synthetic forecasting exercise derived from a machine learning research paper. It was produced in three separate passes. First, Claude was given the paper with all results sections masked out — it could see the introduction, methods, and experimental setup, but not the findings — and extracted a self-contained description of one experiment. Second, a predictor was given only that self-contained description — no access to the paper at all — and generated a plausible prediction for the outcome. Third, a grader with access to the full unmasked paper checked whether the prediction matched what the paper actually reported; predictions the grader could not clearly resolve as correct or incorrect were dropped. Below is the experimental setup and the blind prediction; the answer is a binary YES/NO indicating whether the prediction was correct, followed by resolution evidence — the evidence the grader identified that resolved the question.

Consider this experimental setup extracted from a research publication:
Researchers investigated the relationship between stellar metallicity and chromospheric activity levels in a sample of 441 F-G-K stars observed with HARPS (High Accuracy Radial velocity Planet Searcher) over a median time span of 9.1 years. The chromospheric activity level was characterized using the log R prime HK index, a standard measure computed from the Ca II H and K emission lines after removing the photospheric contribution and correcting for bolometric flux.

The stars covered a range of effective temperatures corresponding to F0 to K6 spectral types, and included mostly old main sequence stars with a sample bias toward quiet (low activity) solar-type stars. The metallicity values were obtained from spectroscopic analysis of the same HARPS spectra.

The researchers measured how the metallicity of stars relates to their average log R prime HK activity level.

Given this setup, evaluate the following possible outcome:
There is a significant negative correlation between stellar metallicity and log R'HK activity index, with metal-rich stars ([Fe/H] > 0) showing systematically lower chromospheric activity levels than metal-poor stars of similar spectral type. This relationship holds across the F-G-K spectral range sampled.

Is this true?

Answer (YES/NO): NO